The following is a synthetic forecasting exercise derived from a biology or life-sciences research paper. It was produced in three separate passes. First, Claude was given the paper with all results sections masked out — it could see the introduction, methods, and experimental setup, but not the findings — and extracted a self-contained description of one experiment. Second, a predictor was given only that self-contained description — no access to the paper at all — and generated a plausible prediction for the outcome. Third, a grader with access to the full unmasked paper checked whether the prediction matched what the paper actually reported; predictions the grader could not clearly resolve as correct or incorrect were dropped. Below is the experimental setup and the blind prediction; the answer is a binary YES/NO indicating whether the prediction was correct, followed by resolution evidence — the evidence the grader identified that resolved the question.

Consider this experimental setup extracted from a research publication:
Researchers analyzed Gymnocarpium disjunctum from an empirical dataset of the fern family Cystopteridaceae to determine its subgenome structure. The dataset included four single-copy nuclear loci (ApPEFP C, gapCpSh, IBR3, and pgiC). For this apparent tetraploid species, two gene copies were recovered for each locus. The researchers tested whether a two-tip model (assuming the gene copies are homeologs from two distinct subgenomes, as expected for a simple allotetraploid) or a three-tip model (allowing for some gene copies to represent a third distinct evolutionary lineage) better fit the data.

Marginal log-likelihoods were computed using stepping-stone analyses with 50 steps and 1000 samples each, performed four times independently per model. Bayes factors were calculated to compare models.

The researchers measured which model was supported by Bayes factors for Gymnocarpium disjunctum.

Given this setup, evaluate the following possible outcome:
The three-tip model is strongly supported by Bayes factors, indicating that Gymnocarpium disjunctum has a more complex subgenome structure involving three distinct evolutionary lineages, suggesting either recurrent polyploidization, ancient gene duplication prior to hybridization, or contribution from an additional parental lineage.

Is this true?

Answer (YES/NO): NO